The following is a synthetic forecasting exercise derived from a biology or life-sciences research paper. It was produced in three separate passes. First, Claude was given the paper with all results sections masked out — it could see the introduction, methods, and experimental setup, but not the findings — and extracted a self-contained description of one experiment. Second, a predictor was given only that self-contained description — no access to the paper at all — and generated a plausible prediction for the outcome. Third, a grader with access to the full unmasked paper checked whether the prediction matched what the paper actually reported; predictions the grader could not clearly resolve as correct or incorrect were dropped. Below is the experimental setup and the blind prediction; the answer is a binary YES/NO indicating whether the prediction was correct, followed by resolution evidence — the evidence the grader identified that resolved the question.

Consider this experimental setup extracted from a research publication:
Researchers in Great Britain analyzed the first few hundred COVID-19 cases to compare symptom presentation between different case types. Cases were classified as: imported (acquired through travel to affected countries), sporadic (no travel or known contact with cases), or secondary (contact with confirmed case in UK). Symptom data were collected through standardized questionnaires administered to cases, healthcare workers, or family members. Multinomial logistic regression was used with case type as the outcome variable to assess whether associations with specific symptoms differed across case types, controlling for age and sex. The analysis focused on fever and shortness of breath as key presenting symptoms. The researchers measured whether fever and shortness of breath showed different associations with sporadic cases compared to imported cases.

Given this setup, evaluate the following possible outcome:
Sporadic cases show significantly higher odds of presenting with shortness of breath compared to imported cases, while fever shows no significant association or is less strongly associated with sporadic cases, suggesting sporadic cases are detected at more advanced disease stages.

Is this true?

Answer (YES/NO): NO